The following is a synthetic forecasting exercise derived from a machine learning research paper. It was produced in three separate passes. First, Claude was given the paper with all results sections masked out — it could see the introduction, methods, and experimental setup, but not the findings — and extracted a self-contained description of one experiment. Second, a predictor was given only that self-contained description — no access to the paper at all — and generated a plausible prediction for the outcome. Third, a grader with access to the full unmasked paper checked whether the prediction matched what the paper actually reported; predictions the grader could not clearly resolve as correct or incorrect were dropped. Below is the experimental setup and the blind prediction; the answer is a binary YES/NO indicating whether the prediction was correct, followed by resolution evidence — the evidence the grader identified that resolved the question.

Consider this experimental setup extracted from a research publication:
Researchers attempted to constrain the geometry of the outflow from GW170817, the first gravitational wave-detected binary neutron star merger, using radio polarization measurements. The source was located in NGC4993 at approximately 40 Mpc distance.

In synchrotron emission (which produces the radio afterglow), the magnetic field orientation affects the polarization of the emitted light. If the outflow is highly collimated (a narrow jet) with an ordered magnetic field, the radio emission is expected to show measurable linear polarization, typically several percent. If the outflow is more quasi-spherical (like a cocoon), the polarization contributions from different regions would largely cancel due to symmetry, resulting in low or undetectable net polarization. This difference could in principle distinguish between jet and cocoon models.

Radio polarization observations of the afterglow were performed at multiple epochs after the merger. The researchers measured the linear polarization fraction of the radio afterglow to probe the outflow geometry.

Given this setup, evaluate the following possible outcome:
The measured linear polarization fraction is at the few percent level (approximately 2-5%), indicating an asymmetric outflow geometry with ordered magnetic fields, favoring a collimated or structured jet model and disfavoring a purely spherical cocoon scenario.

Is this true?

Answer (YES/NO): NO